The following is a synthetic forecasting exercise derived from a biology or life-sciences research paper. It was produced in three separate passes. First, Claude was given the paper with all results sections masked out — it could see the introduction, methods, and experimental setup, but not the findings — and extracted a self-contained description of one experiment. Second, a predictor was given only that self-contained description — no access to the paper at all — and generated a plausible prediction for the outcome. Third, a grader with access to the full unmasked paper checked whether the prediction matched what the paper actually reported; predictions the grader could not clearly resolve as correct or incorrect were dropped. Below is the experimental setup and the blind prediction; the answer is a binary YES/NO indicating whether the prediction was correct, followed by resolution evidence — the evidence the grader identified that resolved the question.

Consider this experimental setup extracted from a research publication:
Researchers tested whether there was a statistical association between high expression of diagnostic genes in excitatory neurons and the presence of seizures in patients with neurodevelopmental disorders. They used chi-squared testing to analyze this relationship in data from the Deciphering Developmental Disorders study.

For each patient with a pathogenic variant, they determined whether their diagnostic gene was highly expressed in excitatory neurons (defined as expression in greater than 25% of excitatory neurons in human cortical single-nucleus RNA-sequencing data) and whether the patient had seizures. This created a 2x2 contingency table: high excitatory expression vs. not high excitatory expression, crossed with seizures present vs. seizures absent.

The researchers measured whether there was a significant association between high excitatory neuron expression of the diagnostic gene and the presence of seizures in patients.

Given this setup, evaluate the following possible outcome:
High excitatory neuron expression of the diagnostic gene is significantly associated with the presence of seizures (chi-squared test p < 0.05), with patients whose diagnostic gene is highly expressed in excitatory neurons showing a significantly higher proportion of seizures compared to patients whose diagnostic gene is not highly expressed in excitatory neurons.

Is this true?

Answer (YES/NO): YES